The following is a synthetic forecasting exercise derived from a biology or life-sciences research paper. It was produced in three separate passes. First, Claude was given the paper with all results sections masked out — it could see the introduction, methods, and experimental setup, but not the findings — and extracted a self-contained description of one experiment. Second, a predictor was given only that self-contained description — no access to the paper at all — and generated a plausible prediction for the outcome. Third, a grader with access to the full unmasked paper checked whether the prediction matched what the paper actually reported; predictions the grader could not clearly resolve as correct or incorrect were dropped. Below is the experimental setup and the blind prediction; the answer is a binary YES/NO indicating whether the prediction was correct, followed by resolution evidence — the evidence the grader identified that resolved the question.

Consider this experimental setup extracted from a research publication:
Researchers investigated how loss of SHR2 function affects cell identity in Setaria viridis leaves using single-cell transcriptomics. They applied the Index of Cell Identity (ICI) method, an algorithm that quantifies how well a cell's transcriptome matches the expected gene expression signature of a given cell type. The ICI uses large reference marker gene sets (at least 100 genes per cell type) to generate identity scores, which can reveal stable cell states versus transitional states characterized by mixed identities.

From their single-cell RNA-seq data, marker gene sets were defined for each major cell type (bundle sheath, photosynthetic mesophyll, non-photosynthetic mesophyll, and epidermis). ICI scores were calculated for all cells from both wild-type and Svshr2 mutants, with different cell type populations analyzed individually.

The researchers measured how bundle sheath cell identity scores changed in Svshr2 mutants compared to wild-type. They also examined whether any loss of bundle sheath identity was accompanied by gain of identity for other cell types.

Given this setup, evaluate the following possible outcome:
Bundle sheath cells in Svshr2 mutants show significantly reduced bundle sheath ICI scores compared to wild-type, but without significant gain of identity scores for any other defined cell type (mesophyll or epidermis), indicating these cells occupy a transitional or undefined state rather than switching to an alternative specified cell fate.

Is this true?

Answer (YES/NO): NO